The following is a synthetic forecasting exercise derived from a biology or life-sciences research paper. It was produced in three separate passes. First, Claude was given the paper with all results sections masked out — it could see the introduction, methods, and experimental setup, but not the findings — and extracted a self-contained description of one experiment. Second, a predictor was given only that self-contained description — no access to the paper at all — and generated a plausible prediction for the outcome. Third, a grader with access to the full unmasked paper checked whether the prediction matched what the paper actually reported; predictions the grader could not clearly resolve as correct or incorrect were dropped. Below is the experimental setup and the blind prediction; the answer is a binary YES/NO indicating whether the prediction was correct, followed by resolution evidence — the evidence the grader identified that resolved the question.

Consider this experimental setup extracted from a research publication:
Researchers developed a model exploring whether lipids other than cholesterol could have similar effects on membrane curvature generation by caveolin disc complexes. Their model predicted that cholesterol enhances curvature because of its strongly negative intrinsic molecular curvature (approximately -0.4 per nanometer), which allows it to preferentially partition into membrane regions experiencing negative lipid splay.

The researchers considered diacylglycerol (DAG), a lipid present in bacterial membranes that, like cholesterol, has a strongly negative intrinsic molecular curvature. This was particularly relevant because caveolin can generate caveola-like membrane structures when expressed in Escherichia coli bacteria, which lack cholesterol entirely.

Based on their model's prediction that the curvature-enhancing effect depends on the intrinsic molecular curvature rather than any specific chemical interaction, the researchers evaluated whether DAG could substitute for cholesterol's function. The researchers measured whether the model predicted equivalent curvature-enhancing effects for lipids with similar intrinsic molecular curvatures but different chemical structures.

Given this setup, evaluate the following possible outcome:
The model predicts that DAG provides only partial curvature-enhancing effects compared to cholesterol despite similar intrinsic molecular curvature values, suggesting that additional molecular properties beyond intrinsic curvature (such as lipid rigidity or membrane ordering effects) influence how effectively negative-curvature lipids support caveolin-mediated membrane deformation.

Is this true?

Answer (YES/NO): NO